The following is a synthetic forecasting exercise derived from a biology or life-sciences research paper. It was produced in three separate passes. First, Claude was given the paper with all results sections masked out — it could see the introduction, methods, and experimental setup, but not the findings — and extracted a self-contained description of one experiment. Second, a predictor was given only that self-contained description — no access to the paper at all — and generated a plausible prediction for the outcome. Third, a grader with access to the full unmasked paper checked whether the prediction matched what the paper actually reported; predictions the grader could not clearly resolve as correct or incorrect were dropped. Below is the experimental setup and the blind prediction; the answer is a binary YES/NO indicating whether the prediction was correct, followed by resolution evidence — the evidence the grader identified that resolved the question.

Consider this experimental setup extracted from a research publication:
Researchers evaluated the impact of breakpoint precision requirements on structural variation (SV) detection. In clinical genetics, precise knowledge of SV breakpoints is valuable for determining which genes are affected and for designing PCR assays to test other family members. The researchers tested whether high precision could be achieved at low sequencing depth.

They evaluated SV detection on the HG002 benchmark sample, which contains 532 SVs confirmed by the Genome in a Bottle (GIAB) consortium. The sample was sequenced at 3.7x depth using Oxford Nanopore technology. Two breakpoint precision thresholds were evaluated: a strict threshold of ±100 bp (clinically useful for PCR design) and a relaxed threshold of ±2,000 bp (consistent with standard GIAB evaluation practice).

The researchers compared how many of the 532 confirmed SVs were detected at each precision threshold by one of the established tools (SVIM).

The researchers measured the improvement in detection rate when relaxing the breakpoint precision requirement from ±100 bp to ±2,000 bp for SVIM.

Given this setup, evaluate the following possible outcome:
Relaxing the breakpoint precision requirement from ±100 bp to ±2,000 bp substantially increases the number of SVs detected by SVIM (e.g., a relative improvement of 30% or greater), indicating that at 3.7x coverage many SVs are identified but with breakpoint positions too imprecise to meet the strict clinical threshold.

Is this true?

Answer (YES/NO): NO